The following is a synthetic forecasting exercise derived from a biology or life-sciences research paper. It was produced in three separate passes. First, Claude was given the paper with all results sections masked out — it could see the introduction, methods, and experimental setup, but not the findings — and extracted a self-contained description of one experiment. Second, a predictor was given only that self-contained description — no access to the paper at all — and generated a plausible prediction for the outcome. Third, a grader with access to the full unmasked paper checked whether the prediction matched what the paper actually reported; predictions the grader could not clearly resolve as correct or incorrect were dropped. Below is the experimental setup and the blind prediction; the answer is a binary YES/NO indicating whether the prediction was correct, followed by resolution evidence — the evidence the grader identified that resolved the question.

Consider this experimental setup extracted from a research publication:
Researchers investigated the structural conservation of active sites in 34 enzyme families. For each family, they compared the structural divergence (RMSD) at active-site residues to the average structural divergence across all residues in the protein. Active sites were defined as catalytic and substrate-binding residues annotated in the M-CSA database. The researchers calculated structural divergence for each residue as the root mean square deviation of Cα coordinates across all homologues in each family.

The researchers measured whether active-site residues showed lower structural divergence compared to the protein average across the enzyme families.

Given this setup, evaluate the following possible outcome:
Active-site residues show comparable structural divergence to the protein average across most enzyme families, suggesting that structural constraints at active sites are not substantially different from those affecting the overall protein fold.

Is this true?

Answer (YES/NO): NO